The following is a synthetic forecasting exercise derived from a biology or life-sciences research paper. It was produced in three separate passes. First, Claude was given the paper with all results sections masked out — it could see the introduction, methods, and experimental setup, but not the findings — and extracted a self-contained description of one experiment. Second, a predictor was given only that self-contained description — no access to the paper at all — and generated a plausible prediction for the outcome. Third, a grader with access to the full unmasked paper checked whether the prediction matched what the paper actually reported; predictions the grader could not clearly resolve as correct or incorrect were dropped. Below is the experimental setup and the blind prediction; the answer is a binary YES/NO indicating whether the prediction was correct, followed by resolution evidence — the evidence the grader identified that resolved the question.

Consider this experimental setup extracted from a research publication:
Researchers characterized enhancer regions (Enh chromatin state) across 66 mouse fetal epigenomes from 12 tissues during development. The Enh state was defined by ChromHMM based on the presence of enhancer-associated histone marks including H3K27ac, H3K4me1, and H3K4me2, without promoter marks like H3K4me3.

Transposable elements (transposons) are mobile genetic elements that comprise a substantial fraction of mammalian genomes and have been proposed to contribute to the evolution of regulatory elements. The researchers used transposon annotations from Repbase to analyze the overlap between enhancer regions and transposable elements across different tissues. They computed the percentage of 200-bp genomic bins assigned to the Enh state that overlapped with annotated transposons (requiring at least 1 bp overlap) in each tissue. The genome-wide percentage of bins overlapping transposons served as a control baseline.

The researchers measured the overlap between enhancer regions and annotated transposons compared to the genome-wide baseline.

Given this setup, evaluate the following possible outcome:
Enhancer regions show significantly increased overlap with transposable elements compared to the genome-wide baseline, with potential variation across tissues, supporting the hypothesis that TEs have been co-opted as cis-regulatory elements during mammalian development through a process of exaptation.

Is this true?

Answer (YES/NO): NO